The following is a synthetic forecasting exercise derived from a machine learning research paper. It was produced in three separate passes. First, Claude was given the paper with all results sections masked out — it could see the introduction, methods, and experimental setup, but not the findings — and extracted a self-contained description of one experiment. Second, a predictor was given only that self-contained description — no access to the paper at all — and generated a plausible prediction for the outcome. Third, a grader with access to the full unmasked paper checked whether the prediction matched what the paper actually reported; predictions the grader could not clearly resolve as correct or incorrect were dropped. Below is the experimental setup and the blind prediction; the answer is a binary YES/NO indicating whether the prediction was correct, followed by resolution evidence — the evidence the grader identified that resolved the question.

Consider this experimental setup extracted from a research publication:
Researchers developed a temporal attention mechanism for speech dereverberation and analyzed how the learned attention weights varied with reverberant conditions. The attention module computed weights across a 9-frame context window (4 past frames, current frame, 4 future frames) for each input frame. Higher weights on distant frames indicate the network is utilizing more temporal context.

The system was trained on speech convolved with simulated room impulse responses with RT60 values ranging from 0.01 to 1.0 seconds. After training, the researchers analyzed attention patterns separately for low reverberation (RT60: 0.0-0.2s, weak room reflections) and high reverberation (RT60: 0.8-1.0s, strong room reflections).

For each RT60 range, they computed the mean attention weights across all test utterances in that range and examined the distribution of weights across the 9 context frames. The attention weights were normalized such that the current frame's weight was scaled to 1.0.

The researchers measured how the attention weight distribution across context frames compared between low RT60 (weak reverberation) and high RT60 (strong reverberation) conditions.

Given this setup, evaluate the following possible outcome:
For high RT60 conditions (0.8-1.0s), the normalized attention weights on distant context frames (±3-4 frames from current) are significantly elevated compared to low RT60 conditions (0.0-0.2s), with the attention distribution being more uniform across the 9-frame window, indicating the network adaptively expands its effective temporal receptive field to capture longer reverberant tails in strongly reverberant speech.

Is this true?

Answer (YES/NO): YES